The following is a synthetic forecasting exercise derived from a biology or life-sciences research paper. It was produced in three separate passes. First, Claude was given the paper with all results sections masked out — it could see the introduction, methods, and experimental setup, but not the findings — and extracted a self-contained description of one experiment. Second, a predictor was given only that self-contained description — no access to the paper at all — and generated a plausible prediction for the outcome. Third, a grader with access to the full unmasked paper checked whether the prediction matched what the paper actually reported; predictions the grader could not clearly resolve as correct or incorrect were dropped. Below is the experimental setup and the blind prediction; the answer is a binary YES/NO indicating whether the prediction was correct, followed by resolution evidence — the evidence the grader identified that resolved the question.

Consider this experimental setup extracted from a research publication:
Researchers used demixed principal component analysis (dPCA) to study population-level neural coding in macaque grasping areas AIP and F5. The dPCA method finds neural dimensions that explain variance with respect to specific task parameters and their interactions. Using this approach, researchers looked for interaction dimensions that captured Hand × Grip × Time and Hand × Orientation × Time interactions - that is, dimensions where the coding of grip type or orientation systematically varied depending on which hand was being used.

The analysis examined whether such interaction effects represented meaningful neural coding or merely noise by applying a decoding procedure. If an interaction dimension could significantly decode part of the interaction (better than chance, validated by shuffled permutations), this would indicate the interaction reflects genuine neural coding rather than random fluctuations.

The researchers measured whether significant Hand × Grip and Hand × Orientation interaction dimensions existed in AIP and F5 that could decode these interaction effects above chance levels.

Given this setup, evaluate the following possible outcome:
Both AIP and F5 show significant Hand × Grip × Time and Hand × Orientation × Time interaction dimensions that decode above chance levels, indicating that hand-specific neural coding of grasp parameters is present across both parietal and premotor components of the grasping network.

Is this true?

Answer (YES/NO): YES